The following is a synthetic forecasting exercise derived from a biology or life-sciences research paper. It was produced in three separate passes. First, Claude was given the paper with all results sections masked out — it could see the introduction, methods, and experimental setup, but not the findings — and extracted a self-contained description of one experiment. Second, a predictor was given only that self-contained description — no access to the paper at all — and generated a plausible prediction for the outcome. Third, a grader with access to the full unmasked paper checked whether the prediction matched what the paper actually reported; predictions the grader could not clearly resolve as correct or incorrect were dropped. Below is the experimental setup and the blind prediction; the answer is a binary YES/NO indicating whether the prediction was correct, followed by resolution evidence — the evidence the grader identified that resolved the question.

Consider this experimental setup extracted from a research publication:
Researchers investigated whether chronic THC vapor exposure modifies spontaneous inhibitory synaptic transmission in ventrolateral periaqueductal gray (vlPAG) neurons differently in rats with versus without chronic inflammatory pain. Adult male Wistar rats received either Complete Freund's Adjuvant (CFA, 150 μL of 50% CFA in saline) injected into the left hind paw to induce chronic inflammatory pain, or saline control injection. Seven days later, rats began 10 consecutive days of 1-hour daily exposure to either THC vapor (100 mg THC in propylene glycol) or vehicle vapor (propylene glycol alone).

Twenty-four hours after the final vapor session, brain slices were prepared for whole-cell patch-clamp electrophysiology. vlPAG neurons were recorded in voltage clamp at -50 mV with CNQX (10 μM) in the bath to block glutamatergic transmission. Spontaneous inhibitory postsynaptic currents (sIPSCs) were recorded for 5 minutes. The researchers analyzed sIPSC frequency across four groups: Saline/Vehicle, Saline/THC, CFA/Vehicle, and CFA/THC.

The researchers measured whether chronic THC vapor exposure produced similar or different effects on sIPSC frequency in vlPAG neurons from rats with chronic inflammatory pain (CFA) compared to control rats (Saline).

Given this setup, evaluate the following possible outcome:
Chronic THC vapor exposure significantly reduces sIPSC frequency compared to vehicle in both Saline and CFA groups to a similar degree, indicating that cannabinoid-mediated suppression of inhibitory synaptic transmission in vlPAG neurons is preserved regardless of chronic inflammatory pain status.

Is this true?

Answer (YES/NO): YES